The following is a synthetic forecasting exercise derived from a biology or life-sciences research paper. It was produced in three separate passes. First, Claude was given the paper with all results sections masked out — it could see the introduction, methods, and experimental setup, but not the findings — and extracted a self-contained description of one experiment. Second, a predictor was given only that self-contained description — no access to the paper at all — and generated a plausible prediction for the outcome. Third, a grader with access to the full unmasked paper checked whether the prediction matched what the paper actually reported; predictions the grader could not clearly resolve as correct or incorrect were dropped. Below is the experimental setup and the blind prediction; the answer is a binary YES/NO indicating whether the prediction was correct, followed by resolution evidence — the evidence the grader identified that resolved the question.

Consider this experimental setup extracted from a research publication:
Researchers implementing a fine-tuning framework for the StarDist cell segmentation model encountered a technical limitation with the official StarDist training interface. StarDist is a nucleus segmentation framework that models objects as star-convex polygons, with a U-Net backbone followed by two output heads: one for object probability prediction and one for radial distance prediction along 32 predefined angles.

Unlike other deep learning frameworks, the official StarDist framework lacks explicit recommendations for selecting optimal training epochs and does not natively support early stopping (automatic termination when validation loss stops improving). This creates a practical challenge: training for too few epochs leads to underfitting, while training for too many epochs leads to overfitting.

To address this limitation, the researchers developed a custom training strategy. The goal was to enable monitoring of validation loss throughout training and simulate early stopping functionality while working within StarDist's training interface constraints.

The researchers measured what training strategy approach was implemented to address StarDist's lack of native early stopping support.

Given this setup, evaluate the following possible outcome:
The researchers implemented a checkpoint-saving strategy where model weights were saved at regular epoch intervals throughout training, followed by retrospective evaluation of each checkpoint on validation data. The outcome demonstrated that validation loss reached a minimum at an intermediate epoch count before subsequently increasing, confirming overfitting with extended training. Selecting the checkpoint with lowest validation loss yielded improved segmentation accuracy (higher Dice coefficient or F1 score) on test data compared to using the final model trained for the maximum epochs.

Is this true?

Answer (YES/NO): NO